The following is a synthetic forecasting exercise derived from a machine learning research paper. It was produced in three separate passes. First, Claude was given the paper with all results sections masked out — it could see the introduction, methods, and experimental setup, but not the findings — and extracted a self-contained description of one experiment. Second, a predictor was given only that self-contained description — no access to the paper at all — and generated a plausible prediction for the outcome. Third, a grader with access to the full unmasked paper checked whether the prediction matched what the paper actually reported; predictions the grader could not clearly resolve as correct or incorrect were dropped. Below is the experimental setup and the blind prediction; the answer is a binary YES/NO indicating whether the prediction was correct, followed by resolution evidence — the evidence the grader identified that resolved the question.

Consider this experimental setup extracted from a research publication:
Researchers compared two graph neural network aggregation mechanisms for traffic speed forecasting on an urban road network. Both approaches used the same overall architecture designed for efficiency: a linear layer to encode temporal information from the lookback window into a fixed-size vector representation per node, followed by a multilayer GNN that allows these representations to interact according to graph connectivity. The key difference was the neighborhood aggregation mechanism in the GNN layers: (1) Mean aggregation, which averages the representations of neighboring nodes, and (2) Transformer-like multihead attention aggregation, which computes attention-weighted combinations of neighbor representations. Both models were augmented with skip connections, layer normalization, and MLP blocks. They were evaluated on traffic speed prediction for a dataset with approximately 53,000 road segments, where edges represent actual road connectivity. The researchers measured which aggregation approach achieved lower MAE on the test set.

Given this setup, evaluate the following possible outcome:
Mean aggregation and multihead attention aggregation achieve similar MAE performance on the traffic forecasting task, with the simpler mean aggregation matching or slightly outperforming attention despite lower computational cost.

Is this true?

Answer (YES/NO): NO